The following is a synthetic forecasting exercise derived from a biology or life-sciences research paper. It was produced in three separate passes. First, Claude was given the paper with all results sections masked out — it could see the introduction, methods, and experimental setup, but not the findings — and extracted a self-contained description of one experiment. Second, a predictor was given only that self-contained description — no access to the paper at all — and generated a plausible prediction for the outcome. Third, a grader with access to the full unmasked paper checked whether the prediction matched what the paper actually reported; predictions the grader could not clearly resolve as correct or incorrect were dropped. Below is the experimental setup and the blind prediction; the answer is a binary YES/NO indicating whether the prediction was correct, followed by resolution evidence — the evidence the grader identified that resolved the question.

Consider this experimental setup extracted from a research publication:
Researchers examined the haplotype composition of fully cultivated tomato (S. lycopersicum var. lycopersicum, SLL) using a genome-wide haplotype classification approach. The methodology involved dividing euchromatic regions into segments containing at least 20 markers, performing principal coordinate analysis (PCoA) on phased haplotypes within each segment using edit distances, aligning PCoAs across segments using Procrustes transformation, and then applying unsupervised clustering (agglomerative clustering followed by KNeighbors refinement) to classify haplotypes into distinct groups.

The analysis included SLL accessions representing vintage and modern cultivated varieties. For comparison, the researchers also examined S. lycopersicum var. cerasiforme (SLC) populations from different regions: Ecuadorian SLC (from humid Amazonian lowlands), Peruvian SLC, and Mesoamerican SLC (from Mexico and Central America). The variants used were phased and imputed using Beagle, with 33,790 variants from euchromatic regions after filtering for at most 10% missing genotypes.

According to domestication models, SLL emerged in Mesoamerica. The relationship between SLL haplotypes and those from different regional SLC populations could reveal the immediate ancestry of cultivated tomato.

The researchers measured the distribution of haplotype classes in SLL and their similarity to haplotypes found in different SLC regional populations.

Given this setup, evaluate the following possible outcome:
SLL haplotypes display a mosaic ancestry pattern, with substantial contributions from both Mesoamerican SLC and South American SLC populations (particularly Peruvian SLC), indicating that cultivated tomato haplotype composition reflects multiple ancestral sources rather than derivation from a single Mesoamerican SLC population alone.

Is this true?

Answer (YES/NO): NO